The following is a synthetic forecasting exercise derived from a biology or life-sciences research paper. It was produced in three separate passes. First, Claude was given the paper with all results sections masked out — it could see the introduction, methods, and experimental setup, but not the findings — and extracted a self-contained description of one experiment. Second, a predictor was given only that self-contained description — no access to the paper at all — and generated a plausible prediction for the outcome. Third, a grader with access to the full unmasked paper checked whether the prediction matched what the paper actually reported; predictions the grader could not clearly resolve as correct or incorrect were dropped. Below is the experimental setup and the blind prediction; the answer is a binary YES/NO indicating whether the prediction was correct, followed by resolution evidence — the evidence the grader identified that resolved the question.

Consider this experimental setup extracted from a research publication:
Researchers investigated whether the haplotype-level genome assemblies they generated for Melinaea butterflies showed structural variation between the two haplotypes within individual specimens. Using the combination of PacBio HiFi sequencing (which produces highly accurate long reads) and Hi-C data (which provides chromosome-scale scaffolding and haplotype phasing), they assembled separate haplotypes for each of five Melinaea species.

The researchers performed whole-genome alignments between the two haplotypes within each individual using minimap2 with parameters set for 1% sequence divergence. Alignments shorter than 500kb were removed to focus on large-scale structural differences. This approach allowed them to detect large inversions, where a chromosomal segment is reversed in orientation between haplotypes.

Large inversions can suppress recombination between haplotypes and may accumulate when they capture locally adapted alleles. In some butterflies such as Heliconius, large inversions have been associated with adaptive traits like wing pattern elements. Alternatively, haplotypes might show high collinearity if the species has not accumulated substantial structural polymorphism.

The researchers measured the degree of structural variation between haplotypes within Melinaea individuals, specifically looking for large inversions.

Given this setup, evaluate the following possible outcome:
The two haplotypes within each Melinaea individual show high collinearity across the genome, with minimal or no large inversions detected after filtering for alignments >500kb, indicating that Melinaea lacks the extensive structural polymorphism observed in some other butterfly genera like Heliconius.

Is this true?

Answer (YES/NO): NO